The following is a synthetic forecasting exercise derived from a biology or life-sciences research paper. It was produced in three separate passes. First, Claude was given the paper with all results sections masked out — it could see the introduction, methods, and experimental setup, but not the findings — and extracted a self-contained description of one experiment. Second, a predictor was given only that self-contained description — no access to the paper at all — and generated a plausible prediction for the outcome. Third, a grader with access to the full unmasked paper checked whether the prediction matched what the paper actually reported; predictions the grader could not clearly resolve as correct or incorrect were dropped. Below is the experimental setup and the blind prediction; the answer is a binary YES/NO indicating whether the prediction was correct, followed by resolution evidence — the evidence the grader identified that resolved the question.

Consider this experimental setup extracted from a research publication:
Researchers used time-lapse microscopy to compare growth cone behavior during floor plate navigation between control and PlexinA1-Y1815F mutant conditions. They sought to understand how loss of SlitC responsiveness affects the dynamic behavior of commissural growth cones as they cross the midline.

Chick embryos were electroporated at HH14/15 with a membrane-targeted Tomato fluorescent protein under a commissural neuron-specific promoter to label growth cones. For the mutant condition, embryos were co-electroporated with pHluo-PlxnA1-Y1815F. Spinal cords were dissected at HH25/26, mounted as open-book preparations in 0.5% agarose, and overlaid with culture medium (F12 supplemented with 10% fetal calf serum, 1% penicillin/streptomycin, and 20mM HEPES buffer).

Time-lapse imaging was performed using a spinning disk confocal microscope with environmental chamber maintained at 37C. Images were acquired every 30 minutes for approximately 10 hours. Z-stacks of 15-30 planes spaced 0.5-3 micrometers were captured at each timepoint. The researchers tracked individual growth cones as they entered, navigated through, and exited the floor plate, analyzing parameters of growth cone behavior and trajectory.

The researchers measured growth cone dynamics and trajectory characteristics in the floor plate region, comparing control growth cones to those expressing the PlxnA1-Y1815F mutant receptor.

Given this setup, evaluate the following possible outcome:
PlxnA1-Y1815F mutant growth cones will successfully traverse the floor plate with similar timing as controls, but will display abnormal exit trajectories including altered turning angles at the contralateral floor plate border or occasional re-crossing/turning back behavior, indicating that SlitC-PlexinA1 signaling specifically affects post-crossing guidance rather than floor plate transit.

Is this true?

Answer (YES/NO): NO